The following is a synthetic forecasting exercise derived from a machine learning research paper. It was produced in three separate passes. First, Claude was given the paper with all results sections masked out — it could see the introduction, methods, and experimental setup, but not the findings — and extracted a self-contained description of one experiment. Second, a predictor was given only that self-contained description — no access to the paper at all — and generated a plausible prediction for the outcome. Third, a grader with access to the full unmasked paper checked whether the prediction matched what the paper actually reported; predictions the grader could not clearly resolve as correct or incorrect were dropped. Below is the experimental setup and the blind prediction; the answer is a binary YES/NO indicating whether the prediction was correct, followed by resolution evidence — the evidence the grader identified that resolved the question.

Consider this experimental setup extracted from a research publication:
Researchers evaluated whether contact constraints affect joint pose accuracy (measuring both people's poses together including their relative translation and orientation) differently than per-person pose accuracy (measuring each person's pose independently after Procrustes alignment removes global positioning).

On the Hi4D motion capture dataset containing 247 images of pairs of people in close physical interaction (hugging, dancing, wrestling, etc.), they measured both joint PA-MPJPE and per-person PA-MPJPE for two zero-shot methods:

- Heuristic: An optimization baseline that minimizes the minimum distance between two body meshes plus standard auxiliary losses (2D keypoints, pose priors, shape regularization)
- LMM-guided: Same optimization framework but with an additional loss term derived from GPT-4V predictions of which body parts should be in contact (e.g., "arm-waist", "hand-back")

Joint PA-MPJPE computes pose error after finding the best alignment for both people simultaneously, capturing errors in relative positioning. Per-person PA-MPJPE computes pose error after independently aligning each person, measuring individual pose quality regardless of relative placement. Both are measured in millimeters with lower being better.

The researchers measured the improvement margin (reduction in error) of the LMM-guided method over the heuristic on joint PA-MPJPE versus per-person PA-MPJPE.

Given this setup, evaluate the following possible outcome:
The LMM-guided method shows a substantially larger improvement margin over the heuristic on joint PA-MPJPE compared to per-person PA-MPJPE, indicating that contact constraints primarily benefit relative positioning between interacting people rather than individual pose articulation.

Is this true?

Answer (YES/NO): YES